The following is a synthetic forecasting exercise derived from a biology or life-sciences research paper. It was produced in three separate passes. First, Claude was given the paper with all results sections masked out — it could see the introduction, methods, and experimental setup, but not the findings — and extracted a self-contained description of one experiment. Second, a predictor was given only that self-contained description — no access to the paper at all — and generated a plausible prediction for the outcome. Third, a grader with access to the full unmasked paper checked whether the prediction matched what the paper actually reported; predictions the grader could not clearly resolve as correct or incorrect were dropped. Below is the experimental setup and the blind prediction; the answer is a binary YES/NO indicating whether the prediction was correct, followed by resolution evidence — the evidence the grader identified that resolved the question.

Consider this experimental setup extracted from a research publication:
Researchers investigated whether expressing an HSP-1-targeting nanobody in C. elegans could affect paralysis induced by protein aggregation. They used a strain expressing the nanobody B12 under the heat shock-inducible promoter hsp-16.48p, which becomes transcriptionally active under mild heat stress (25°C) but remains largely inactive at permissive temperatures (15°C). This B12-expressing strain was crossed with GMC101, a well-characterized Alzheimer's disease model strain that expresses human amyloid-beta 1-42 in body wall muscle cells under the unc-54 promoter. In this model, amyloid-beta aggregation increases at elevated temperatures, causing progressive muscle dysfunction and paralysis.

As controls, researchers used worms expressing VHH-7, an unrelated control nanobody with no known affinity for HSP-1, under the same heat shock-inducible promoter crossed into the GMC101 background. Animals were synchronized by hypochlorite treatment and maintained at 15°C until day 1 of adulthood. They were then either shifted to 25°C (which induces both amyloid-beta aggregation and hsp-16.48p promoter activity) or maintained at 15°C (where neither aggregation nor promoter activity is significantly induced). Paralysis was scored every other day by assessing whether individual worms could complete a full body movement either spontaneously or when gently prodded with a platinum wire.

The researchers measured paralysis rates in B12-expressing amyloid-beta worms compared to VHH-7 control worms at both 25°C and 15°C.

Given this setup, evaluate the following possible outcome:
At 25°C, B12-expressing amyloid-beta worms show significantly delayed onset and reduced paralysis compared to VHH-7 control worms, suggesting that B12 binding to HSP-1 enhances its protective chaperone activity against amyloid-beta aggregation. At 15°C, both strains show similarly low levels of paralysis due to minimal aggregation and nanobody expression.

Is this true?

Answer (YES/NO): NO